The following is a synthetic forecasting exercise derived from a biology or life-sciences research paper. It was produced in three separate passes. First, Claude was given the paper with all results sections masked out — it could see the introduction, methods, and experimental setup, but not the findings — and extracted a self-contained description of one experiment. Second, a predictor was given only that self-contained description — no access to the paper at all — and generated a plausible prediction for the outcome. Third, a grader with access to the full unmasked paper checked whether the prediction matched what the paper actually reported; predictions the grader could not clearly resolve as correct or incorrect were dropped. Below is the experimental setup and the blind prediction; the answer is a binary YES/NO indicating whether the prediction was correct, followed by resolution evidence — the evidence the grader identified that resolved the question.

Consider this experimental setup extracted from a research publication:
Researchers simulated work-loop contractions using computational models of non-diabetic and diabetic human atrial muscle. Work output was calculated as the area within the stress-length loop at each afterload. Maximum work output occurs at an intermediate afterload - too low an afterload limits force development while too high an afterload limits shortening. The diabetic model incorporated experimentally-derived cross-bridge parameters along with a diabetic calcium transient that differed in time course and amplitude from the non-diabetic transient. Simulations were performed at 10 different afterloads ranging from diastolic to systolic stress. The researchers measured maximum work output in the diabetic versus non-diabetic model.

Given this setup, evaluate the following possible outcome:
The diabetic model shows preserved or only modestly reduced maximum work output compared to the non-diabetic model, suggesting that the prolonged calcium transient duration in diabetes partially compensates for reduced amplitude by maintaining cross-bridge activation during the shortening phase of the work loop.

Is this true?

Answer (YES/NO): NO